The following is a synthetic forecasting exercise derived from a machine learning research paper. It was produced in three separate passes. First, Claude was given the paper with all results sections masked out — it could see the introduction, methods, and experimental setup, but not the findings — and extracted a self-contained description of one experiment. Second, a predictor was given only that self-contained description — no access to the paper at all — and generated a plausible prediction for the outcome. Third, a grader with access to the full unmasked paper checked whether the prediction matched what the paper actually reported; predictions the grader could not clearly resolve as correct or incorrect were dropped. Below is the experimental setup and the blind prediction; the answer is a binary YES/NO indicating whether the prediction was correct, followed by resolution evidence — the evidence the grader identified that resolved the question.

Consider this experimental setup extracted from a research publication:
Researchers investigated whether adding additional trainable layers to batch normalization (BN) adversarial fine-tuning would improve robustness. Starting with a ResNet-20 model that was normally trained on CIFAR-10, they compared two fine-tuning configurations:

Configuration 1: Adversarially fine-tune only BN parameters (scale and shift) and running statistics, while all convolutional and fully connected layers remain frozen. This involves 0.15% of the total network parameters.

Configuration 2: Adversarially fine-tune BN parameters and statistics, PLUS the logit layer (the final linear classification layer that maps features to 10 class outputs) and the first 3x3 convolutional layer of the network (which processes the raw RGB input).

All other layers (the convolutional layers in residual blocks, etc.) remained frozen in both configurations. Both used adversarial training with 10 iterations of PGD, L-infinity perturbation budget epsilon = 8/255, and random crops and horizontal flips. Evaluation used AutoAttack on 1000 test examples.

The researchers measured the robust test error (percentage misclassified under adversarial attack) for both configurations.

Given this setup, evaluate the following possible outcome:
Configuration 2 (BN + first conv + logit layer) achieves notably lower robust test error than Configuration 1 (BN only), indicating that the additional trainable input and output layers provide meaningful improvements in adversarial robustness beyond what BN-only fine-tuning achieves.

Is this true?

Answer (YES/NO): NO